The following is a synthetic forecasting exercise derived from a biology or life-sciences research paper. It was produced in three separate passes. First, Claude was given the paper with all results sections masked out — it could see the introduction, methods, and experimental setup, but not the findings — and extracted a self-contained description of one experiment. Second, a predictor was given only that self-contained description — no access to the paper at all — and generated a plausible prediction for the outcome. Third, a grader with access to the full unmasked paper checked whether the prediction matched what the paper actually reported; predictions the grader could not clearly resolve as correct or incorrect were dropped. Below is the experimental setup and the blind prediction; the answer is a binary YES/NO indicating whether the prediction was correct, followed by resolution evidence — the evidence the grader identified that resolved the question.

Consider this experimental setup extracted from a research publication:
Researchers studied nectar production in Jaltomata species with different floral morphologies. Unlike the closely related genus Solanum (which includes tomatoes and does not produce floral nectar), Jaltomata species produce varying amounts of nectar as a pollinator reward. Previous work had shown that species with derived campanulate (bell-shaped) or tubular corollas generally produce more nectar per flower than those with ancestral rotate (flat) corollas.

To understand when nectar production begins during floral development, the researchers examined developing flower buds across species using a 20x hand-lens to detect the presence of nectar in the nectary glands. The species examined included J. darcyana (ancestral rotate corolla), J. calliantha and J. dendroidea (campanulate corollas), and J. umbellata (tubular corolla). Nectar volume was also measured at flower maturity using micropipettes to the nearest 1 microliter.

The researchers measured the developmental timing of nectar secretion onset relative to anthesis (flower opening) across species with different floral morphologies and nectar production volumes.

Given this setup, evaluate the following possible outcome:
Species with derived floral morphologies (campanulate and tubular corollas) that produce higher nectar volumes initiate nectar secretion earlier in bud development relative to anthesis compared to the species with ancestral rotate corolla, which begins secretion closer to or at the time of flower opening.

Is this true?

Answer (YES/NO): NO